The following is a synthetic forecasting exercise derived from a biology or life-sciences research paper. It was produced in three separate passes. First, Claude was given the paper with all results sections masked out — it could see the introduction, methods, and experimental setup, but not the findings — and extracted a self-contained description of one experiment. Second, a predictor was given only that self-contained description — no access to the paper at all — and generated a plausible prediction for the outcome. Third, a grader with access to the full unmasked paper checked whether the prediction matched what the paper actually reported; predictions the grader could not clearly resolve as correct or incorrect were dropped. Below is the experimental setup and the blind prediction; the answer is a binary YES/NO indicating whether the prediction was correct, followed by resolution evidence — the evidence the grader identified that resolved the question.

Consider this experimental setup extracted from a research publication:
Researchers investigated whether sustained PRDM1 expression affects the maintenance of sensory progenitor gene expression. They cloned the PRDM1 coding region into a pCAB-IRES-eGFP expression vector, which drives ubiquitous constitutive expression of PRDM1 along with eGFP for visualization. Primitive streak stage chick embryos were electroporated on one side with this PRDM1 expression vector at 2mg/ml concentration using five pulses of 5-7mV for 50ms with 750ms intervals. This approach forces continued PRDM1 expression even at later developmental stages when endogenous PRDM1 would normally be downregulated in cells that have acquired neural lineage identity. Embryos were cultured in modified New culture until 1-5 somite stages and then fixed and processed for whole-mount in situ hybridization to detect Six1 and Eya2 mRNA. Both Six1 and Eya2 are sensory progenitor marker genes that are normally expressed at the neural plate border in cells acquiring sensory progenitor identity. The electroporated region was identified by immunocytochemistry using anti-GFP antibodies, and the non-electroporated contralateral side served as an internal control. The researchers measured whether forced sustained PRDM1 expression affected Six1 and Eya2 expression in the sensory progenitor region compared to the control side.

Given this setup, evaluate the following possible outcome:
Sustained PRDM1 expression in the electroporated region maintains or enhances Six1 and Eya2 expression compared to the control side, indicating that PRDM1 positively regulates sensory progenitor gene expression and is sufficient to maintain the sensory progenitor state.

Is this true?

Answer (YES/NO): NO